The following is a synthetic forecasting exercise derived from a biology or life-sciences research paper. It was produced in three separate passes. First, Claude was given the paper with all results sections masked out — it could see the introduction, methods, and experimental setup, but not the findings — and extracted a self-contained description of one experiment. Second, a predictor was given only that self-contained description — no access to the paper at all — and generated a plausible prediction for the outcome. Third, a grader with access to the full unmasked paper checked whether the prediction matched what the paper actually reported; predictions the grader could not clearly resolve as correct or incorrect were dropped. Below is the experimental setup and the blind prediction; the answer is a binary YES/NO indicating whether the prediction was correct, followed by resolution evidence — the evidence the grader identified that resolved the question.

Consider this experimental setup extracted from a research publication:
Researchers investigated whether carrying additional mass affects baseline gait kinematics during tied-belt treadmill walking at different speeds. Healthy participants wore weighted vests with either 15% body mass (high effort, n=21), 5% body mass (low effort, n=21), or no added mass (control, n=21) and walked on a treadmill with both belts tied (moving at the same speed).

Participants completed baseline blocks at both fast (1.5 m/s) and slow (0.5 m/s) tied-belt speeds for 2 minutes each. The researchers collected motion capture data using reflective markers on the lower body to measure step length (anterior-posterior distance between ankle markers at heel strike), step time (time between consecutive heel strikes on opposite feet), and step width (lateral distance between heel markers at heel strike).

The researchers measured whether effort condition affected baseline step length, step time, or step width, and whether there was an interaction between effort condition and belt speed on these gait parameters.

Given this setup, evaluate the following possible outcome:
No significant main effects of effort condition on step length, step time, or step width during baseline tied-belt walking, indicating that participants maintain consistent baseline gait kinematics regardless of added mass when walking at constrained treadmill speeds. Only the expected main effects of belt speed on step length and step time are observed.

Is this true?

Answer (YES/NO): YES